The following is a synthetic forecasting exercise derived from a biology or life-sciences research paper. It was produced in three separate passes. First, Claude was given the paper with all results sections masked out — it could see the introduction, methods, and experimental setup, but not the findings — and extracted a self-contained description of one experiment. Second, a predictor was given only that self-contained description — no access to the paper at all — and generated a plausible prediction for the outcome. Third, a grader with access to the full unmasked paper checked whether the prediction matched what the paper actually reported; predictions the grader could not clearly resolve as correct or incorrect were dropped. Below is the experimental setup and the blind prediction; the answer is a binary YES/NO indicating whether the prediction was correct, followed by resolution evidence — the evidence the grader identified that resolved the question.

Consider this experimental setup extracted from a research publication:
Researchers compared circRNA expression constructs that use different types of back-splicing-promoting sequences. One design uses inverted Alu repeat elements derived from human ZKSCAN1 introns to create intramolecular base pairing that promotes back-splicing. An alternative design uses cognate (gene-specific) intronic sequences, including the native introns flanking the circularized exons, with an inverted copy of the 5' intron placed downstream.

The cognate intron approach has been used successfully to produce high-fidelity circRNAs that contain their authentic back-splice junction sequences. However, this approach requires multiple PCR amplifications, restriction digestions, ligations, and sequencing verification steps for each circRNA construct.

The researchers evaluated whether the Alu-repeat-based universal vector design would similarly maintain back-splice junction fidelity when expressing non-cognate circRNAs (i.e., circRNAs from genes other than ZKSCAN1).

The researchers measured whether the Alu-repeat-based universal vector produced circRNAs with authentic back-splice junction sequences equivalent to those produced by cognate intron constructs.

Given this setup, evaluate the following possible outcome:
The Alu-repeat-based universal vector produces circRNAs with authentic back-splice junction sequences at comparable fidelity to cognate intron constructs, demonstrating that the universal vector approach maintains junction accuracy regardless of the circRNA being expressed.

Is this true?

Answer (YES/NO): NO